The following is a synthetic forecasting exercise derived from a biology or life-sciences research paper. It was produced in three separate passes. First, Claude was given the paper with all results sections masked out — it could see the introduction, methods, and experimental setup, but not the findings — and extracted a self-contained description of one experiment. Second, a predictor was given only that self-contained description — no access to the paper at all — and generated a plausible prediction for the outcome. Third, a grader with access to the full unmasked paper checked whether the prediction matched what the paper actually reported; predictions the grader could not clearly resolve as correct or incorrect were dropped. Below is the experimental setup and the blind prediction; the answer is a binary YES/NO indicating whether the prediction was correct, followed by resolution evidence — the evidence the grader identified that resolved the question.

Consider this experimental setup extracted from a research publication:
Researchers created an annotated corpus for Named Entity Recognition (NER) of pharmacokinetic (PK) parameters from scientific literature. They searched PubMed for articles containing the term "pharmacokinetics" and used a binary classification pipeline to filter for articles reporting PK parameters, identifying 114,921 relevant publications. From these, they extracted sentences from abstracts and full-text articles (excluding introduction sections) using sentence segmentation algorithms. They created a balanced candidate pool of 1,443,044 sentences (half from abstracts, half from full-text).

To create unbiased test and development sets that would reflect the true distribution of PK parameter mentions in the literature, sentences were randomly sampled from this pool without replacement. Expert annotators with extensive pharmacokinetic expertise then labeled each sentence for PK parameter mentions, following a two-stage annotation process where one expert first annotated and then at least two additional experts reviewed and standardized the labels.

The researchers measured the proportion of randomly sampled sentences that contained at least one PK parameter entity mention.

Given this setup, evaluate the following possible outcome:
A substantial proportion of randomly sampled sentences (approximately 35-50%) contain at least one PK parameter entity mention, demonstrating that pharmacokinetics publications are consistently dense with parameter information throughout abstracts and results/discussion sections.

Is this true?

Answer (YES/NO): NO